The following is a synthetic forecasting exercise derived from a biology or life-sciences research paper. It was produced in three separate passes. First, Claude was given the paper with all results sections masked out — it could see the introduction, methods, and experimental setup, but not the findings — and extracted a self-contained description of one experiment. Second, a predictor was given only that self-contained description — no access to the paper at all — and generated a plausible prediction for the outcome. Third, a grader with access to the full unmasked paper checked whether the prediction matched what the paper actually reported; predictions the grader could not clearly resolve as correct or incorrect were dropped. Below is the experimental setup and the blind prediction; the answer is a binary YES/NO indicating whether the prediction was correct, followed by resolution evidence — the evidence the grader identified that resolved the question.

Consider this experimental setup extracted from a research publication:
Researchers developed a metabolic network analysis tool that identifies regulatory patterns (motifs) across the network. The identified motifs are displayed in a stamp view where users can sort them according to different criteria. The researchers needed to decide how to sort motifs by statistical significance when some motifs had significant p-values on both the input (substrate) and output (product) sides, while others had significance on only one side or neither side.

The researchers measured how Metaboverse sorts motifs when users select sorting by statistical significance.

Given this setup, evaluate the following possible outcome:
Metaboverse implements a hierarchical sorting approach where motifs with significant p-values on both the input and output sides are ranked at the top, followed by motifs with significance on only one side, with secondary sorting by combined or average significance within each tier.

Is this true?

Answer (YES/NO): YES